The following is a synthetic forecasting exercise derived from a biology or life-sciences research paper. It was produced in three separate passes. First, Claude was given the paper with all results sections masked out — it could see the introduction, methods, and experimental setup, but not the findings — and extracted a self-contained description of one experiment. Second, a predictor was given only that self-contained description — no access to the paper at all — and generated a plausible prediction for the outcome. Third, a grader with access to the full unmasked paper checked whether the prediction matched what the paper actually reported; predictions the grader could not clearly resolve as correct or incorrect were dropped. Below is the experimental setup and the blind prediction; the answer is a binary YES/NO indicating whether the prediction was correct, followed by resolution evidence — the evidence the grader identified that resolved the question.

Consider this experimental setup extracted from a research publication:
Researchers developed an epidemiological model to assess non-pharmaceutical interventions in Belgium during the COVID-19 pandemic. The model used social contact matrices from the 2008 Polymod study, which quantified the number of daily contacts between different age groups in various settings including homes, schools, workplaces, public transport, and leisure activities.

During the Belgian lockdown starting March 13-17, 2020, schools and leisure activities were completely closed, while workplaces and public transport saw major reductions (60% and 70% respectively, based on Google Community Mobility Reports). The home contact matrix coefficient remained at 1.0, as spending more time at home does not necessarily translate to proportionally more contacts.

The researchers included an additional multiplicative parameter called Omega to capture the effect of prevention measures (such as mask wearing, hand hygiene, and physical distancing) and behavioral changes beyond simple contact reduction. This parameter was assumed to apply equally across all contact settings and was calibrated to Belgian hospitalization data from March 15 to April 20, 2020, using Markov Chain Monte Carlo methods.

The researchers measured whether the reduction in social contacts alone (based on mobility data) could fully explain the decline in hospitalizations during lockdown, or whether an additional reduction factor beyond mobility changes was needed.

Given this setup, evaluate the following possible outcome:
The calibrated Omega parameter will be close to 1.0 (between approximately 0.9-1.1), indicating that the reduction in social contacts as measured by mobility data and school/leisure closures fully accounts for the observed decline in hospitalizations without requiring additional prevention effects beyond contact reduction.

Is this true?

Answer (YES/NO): NO